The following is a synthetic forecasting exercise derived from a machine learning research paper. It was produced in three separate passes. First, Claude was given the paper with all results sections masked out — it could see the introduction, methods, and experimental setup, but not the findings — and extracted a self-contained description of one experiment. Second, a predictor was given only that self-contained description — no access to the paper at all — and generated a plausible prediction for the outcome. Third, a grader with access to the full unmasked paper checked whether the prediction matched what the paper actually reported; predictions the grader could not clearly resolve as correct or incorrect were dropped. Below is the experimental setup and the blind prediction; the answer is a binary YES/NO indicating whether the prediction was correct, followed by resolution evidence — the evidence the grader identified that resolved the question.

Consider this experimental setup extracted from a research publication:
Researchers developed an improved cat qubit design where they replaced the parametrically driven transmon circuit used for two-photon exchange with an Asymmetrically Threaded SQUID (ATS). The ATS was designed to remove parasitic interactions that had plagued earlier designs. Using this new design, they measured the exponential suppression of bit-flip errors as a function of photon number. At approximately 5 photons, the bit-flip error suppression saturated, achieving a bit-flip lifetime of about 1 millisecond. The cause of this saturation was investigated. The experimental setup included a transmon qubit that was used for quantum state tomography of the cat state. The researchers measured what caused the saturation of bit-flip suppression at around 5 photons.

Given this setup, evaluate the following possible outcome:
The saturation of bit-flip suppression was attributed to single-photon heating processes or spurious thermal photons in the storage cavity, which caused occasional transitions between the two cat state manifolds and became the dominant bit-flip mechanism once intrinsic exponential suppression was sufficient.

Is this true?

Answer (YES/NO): NO